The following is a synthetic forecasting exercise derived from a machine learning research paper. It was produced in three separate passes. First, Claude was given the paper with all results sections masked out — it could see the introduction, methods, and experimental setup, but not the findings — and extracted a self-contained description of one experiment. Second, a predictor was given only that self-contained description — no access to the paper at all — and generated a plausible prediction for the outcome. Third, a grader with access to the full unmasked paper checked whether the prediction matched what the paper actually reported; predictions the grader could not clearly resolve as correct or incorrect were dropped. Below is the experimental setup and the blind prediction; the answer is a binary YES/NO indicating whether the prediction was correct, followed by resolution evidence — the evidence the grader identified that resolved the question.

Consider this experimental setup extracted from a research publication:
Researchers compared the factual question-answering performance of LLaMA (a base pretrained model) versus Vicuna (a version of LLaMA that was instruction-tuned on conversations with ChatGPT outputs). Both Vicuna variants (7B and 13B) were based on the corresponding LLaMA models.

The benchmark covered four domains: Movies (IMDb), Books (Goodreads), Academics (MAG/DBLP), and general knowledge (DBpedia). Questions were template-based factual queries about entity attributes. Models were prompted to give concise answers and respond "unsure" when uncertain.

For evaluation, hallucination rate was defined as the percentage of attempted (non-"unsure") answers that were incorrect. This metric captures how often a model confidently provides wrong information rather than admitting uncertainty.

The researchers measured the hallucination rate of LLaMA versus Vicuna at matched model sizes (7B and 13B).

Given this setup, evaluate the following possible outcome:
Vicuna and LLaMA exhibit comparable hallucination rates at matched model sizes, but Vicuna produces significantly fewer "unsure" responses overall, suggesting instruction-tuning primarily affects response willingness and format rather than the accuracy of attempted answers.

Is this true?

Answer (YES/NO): NO